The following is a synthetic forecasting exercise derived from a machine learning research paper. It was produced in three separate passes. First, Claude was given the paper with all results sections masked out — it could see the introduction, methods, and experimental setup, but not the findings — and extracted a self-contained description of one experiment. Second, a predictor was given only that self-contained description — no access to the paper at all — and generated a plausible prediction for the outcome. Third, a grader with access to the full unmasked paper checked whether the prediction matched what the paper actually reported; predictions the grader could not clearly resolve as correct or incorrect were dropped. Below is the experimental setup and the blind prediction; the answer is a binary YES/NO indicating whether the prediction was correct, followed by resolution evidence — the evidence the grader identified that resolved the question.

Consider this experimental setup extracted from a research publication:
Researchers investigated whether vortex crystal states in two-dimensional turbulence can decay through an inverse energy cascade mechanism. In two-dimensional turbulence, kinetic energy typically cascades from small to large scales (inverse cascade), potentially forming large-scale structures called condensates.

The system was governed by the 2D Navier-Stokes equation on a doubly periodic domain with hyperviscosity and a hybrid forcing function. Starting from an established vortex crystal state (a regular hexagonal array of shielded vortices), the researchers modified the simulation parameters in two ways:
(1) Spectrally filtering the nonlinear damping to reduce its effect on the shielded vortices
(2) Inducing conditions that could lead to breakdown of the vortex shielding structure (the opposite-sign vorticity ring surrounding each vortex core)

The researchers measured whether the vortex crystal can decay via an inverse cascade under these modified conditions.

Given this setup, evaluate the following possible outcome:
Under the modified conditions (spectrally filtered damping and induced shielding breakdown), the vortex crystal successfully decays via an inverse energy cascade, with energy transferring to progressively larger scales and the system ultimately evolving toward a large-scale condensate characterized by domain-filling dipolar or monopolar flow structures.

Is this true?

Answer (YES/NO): YES